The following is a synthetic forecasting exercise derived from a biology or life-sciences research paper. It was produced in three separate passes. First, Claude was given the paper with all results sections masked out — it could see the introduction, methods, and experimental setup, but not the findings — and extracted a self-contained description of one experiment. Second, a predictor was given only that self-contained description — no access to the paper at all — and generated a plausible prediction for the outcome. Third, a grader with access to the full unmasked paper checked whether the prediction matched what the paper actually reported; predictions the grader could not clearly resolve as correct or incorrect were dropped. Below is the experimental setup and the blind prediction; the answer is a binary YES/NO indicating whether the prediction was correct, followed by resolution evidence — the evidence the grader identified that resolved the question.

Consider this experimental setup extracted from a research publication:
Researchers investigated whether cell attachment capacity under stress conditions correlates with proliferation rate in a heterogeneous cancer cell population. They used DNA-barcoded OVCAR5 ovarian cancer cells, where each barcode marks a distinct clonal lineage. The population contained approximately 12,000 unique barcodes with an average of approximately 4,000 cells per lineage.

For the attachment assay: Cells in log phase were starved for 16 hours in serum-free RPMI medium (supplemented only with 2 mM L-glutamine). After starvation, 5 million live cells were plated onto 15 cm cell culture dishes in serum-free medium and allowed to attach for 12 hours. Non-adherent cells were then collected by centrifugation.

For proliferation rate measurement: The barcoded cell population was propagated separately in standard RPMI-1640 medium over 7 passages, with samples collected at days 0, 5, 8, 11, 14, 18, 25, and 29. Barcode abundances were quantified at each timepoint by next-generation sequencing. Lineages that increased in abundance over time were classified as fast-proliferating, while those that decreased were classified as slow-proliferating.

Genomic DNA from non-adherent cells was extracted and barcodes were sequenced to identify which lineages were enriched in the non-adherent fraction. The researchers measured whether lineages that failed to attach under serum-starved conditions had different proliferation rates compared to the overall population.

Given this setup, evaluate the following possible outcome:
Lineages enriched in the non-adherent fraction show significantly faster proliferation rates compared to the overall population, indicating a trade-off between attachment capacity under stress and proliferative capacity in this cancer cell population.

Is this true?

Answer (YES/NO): NO